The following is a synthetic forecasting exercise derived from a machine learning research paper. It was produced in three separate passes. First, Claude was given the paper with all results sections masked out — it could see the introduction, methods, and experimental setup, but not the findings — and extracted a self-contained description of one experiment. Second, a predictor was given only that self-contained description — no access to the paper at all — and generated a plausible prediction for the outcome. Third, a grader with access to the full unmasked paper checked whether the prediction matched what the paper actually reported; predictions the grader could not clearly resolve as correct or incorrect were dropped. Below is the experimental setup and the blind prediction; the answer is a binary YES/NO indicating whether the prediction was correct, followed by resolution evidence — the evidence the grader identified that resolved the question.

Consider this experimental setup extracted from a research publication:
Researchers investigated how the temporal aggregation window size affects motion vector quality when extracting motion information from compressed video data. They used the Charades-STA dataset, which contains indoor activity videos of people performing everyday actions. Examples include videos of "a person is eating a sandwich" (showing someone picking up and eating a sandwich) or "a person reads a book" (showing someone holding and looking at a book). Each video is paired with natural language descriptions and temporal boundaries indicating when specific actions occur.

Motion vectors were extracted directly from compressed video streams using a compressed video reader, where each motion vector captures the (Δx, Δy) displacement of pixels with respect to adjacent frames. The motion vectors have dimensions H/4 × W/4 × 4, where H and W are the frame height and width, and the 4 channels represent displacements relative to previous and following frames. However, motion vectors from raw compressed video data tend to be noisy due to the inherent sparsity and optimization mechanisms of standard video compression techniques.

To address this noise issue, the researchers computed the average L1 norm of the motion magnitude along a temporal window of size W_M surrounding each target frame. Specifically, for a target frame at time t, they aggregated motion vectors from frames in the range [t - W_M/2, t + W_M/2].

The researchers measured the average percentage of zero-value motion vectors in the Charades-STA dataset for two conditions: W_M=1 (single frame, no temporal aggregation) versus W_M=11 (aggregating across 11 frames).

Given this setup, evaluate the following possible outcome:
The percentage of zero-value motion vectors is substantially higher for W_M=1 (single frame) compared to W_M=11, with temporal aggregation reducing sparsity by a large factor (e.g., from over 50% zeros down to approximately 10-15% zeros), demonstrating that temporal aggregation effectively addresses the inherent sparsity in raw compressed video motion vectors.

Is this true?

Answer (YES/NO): NO